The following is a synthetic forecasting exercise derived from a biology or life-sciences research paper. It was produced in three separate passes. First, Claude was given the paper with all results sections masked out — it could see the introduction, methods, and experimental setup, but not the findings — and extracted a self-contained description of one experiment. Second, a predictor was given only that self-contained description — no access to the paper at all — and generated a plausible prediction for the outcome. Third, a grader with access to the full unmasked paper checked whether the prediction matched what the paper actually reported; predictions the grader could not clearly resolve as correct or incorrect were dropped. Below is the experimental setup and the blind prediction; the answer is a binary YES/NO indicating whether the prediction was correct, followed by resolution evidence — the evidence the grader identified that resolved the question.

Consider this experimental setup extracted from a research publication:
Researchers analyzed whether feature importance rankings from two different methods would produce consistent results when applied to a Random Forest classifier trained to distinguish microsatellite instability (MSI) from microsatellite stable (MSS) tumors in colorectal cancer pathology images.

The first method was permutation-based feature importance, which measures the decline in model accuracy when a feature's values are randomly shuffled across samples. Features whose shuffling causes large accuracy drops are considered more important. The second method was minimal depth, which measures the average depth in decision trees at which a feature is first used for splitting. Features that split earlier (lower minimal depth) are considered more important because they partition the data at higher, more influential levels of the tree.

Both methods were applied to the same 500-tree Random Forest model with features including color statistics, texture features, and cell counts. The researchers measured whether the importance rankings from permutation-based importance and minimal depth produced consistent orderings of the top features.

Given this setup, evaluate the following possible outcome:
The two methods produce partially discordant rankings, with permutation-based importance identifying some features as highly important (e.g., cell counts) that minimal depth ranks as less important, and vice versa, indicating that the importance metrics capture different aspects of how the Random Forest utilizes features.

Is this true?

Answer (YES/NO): NO